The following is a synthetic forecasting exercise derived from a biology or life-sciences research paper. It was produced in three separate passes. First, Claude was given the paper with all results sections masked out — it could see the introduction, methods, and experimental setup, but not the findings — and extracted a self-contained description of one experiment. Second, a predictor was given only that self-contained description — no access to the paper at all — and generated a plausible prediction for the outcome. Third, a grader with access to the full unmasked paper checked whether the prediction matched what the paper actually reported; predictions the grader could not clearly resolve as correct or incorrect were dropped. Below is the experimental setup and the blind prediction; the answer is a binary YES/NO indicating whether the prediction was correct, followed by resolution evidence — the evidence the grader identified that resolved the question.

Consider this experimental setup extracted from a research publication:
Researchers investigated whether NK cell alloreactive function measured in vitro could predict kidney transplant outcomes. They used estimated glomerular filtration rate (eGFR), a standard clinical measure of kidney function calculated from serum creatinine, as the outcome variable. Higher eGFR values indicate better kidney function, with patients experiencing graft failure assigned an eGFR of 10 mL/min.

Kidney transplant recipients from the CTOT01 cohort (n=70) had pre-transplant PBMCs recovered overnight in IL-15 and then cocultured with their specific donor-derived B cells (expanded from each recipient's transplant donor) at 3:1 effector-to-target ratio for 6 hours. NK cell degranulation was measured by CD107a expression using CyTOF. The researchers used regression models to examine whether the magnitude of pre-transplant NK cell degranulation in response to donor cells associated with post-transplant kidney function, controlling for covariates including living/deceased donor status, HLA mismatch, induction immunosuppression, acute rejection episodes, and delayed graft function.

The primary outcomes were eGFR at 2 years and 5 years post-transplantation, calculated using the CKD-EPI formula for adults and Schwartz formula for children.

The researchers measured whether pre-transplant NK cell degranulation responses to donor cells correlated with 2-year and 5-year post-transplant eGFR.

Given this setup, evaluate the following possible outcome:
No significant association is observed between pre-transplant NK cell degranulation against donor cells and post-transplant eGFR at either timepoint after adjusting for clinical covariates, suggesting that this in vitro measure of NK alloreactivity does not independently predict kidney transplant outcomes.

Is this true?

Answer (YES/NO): NO